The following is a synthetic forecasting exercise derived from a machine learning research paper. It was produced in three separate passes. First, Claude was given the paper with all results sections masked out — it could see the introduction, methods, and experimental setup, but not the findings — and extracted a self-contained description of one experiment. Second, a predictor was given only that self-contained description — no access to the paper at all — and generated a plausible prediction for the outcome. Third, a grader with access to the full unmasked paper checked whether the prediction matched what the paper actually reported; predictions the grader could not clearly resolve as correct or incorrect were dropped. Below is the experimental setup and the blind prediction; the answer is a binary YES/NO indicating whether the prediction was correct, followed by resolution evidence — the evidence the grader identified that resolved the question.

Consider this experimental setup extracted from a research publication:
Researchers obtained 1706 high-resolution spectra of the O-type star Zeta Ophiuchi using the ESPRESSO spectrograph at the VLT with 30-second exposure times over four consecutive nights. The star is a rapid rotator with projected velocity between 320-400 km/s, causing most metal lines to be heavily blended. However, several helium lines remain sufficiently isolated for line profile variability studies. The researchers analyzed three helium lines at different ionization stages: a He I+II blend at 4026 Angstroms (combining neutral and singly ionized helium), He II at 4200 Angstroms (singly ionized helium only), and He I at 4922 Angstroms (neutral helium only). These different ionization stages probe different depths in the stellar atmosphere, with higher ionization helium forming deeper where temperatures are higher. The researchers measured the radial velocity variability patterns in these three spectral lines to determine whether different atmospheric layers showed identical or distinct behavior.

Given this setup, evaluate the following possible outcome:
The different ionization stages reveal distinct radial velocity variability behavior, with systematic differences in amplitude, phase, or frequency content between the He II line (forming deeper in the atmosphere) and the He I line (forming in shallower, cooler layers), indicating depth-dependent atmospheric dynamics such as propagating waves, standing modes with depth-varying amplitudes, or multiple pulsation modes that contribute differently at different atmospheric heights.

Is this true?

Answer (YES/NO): NO